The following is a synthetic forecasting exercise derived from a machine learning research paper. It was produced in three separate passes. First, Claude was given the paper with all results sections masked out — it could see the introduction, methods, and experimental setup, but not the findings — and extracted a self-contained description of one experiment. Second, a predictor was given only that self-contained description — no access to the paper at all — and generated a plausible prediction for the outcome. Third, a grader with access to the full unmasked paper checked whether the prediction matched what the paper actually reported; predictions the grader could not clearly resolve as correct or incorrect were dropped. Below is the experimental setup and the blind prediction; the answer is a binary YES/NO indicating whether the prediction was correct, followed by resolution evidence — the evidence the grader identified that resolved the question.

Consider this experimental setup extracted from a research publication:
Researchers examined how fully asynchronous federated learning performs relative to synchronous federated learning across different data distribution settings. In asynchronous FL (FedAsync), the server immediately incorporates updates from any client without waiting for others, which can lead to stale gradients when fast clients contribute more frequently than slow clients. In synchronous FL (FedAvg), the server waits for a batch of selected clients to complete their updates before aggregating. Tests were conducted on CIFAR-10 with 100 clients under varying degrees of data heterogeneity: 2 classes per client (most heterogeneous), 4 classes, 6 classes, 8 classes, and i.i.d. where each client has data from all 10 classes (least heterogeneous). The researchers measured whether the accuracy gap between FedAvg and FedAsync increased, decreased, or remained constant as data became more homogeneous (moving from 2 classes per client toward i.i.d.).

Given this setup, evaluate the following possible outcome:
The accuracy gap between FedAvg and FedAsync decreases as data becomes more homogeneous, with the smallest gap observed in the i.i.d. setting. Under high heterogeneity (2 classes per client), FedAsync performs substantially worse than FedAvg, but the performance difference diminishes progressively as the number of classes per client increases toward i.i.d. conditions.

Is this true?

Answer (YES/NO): NO